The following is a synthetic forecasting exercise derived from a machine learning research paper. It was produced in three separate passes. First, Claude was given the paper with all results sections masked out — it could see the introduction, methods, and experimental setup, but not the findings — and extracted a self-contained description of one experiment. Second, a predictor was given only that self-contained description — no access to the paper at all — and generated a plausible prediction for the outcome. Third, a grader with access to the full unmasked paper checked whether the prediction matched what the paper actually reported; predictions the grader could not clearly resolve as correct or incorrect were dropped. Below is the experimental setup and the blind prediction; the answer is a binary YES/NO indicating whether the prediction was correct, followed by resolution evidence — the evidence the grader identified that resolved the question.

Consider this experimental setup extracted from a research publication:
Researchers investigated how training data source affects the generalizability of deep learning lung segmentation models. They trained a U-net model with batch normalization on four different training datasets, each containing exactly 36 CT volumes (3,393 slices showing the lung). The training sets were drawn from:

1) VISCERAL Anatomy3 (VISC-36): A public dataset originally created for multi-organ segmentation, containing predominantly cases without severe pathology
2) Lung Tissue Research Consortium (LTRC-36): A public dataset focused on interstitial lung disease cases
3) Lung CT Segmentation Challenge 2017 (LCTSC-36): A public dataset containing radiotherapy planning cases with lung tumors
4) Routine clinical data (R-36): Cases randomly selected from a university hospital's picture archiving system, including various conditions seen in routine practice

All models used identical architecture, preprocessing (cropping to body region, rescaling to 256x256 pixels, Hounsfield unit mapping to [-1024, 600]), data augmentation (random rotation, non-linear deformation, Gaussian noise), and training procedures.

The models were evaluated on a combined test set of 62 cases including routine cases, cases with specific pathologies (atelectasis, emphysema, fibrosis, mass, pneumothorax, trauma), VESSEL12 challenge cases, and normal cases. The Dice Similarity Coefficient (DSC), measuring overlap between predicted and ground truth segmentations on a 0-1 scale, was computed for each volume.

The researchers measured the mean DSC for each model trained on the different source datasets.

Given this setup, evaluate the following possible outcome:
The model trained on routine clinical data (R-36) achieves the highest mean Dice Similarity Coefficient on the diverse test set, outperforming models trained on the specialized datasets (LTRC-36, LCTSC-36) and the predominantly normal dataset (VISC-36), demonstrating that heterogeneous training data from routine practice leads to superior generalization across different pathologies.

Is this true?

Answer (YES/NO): YES